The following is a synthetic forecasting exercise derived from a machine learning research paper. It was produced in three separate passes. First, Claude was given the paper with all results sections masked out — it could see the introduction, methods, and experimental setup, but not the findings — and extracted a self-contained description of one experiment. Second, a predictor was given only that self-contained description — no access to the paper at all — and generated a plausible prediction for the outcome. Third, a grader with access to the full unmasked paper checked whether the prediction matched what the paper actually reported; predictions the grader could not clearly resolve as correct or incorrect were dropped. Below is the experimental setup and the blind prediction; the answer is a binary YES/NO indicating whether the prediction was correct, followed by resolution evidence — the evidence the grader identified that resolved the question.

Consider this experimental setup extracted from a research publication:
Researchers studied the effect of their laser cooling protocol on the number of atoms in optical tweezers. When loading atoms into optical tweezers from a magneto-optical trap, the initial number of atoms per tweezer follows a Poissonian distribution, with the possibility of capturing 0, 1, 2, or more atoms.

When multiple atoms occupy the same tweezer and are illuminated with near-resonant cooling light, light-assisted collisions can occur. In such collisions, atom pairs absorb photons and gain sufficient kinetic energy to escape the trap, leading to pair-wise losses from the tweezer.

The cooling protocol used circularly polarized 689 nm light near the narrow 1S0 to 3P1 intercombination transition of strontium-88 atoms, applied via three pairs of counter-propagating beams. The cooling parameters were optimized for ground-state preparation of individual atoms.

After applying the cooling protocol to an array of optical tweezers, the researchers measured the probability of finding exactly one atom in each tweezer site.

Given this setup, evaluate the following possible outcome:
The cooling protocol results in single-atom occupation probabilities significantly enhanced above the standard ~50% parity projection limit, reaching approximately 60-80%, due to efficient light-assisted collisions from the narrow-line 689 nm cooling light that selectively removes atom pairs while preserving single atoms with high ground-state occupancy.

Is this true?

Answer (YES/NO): NO